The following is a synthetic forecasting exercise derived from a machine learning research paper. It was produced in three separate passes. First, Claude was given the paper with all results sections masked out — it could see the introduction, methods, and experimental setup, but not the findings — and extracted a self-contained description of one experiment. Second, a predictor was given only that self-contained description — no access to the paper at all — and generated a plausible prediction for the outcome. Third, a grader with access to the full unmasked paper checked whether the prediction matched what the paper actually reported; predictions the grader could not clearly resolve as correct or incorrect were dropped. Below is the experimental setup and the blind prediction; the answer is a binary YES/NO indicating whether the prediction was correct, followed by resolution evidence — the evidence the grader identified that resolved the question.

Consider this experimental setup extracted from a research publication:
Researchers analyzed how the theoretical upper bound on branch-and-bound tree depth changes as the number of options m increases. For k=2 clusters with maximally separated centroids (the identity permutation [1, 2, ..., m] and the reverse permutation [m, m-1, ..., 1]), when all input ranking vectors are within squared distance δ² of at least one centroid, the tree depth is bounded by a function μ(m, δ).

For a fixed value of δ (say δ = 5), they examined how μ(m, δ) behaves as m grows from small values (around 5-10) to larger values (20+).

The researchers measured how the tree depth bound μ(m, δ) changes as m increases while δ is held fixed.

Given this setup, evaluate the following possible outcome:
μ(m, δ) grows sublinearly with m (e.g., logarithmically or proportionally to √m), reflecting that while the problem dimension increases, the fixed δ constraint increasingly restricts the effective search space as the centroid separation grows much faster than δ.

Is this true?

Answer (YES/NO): NO